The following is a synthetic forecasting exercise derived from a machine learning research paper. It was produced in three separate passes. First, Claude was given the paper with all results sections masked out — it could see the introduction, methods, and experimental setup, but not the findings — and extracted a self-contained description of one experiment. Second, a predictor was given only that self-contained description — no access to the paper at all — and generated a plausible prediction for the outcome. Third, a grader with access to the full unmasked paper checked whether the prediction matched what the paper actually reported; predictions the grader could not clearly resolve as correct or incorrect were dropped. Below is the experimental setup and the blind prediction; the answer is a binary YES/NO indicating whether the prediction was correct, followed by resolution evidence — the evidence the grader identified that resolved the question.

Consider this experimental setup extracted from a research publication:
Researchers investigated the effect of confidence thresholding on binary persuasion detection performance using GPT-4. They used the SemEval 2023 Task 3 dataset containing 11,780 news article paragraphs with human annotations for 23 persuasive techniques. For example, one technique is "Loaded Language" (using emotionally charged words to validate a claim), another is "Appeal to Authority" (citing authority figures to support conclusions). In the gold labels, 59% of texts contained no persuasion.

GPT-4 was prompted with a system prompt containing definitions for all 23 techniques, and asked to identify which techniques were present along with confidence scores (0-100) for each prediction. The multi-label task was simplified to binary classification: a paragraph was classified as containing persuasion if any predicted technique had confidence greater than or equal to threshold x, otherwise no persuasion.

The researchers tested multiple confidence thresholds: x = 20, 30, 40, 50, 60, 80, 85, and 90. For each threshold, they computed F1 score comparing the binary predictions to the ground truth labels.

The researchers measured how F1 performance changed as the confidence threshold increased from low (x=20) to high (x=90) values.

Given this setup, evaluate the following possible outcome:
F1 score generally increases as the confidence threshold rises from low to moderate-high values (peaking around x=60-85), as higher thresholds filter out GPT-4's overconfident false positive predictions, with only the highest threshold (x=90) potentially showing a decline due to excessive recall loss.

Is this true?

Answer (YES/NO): NO